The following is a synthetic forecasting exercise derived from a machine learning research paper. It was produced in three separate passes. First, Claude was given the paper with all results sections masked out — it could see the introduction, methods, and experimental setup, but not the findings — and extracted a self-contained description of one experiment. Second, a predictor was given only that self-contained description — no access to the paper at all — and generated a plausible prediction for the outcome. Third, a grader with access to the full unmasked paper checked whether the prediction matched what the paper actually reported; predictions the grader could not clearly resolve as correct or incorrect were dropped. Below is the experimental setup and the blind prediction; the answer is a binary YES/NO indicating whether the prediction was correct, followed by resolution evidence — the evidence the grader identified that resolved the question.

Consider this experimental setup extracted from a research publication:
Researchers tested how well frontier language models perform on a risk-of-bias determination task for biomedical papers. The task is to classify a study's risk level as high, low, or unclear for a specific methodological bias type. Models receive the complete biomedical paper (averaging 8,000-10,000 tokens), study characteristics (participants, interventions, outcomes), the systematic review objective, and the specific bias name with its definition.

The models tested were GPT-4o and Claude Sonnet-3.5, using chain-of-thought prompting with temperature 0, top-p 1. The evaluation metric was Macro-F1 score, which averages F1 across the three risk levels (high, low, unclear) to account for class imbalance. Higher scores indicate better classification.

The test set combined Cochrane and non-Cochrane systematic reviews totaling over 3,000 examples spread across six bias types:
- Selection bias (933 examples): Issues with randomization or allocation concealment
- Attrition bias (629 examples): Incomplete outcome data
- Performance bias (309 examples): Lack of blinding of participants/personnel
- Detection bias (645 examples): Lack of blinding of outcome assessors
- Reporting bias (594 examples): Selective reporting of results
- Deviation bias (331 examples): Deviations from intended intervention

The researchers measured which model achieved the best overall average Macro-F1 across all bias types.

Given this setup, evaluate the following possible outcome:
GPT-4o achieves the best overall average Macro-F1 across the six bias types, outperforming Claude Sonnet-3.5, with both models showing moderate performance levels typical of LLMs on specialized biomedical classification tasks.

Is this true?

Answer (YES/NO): YES